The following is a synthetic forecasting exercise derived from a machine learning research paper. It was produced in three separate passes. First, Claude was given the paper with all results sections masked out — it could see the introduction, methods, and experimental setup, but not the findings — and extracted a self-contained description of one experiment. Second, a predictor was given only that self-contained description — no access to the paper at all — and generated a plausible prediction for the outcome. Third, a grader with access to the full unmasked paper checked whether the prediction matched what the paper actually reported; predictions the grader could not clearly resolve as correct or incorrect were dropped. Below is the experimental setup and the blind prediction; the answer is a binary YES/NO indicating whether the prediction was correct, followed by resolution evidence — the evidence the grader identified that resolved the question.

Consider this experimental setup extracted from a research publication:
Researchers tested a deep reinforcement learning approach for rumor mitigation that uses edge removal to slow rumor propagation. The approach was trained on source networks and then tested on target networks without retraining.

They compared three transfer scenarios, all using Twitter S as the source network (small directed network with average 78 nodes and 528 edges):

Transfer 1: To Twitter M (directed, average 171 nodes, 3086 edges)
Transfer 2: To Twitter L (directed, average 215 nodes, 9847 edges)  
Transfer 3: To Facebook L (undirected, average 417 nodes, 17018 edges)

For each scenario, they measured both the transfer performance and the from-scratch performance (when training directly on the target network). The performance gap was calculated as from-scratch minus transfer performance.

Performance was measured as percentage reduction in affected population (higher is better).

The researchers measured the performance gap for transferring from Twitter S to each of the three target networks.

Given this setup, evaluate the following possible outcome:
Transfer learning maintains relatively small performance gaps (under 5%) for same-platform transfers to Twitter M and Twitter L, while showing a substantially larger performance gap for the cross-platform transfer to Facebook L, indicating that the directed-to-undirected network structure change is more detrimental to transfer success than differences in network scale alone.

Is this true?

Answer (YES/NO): NO